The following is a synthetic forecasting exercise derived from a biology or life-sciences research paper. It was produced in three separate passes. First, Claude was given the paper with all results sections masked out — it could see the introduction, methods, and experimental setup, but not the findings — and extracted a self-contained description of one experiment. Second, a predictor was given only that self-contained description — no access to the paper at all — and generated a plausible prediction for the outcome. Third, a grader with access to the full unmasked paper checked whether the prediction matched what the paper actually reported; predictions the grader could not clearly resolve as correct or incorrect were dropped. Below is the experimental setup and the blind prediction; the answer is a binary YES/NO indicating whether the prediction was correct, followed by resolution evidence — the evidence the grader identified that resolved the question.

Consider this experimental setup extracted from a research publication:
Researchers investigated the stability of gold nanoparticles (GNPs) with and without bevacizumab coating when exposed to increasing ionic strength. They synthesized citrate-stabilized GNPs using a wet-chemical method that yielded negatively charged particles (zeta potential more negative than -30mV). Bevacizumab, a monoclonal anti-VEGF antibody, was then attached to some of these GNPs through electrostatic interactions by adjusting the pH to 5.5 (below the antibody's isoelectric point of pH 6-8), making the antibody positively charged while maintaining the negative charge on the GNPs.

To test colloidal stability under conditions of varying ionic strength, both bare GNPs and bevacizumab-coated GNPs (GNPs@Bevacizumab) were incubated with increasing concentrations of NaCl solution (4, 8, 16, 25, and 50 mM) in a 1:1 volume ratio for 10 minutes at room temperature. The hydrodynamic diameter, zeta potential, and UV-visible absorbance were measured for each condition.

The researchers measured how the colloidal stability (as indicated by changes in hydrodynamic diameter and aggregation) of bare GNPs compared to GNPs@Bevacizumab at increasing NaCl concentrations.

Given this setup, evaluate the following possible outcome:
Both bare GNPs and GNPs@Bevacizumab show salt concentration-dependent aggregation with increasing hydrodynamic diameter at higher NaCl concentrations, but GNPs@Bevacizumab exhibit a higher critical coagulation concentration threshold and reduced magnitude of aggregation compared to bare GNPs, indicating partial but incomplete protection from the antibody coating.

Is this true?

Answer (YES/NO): NO